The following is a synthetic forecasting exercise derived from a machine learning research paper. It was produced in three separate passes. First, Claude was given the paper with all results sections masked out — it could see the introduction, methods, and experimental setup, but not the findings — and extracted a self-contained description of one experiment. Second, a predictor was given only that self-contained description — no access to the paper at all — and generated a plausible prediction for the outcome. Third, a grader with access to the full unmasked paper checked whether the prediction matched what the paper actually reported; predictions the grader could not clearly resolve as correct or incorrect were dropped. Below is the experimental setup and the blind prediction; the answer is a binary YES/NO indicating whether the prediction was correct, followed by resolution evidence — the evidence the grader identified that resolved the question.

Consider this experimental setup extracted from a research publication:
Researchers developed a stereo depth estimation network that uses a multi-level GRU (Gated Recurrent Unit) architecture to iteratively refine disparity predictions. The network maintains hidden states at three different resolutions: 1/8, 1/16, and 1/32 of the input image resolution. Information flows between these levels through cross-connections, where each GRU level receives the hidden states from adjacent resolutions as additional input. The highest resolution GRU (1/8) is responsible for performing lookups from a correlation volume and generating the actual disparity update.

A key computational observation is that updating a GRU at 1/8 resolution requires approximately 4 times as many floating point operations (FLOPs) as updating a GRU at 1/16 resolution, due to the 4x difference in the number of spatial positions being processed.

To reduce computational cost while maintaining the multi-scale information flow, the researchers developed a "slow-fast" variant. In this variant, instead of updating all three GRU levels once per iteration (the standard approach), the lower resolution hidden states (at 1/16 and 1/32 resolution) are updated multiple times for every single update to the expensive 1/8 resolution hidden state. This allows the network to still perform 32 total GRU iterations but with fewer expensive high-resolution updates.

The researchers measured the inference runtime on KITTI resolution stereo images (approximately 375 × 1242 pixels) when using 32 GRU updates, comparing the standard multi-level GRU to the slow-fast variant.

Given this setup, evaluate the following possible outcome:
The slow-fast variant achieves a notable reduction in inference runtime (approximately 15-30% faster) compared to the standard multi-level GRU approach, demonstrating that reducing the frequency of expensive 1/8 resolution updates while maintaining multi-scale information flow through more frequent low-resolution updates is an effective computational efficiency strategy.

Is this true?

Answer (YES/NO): NO